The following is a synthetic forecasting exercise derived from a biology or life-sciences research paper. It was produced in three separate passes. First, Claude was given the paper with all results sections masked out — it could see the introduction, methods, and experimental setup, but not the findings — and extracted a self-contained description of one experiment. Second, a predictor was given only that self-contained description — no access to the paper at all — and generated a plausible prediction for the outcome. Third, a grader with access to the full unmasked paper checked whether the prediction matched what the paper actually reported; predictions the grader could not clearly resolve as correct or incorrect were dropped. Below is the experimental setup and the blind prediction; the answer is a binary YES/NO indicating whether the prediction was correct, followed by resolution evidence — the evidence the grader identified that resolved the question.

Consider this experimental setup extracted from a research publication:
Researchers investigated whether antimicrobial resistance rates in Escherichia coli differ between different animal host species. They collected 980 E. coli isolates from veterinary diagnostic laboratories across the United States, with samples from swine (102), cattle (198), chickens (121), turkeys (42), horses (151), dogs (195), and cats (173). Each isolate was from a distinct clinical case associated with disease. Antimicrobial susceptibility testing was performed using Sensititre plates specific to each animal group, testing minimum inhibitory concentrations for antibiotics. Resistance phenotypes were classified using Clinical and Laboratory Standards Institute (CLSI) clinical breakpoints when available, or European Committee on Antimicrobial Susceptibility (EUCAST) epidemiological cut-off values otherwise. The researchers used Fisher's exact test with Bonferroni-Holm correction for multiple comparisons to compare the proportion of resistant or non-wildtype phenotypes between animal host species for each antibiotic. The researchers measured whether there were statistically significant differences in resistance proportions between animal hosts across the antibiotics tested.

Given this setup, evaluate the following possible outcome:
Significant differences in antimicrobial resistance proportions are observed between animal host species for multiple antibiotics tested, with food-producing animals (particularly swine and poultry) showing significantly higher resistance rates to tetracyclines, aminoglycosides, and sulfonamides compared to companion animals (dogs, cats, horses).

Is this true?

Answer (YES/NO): NO